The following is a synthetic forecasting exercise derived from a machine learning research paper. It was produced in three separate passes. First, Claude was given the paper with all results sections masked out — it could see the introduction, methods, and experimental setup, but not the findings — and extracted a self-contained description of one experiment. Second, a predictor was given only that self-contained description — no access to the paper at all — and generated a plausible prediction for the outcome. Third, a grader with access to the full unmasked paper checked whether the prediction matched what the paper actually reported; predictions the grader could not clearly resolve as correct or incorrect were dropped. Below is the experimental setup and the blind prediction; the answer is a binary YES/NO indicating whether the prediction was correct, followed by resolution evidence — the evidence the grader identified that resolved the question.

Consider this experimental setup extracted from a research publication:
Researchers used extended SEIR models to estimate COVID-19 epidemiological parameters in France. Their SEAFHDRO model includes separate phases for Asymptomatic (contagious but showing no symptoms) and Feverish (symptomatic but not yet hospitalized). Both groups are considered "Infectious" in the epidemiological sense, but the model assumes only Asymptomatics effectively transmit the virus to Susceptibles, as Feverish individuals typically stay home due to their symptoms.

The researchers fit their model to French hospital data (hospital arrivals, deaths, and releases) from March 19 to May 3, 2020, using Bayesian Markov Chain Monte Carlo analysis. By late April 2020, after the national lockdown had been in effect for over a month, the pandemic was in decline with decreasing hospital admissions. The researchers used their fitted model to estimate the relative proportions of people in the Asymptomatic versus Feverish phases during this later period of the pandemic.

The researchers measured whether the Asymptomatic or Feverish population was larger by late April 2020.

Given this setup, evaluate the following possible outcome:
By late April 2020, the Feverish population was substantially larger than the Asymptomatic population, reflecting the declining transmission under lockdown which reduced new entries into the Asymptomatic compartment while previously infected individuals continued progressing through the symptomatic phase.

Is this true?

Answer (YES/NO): YES